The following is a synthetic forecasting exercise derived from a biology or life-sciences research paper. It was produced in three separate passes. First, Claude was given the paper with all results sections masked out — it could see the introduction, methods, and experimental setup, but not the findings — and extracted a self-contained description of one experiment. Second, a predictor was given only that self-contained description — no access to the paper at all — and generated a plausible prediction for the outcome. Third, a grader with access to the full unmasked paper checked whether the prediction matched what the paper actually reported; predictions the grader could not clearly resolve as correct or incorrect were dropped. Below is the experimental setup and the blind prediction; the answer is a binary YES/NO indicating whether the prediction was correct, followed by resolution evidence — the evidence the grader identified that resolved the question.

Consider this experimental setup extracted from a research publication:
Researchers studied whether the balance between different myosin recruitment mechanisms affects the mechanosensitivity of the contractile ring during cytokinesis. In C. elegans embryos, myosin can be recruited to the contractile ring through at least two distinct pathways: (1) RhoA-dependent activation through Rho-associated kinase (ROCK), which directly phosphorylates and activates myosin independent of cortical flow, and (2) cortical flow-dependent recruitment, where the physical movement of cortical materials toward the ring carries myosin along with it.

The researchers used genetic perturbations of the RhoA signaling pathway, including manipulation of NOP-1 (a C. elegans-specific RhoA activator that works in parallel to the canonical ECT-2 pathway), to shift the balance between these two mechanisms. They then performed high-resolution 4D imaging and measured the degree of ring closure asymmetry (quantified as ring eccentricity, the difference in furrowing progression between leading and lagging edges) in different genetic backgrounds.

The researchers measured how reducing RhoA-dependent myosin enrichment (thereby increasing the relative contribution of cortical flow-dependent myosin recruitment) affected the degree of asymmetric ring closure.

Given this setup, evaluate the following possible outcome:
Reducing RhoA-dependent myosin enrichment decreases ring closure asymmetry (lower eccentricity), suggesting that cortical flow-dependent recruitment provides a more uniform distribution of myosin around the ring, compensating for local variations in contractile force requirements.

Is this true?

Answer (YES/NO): NO